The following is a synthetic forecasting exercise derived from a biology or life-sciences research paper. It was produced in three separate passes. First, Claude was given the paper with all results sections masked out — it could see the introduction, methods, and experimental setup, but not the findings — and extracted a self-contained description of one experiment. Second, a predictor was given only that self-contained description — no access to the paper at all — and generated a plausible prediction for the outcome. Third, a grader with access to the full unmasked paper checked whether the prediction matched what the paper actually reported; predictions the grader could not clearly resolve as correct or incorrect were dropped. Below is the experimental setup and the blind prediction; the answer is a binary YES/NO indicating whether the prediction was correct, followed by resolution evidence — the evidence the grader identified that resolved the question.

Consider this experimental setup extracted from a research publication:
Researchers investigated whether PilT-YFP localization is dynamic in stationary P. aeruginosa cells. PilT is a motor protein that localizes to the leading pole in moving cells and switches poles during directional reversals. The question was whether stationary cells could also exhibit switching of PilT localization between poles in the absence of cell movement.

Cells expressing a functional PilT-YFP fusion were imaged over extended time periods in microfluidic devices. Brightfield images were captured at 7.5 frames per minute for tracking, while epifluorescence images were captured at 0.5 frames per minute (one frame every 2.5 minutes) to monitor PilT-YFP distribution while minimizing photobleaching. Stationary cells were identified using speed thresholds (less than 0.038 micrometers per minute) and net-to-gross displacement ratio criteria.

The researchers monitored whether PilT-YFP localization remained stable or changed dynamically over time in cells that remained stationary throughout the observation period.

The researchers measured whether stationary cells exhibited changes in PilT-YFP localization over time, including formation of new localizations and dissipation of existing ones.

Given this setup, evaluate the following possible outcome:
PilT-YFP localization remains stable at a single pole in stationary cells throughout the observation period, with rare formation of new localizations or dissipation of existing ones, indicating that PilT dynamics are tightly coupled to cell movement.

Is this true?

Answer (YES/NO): NO